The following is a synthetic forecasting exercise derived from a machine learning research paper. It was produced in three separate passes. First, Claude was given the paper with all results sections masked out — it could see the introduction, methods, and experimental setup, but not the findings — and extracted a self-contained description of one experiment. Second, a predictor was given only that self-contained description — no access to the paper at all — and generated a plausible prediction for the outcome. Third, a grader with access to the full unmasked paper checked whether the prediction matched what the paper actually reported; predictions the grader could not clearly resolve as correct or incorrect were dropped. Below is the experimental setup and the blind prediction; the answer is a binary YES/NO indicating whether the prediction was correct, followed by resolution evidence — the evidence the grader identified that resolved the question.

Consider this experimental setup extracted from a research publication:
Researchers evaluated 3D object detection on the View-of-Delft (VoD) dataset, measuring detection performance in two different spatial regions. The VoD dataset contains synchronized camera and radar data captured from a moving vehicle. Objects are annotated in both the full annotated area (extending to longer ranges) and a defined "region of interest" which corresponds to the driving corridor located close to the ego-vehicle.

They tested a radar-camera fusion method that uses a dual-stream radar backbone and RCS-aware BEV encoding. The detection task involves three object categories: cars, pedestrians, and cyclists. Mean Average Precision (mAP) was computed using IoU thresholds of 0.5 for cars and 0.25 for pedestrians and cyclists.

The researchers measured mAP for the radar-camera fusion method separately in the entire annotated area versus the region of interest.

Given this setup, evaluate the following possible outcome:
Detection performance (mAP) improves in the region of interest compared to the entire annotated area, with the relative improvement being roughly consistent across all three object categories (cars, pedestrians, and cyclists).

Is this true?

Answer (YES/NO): NO